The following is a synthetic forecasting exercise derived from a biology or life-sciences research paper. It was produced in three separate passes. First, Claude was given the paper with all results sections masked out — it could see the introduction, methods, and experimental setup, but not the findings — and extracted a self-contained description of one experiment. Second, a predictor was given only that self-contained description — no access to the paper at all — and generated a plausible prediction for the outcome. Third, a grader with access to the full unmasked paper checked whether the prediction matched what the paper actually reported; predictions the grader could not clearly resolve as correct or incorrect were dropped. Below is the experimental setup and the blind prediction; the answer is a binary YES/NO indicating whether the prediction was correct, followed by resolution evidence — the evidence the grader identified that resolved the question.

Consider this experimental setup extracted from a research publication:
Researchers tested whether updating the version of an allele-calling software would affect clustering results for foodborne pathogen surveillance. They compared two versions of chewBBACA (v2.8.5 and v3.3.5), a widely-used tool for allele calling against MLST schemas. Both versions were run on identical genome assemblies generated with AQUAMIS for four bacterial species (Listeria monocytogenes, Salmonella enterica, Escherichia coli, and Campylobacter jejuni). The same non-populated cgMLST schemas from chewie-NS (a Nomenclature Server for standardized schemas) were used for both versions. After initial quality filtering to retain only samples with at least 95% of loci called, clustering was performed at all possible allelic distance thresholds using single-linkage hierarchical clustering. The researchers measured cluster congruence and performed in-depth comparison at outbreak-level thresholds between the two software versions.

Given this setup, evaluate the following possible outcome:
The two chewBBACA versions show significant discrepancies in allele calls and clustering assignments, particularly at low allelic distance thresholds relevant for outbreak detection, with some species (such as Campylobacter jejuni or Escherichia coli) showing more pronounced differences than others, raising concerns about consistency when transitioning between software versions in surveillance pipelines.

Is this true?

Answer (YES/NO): NO